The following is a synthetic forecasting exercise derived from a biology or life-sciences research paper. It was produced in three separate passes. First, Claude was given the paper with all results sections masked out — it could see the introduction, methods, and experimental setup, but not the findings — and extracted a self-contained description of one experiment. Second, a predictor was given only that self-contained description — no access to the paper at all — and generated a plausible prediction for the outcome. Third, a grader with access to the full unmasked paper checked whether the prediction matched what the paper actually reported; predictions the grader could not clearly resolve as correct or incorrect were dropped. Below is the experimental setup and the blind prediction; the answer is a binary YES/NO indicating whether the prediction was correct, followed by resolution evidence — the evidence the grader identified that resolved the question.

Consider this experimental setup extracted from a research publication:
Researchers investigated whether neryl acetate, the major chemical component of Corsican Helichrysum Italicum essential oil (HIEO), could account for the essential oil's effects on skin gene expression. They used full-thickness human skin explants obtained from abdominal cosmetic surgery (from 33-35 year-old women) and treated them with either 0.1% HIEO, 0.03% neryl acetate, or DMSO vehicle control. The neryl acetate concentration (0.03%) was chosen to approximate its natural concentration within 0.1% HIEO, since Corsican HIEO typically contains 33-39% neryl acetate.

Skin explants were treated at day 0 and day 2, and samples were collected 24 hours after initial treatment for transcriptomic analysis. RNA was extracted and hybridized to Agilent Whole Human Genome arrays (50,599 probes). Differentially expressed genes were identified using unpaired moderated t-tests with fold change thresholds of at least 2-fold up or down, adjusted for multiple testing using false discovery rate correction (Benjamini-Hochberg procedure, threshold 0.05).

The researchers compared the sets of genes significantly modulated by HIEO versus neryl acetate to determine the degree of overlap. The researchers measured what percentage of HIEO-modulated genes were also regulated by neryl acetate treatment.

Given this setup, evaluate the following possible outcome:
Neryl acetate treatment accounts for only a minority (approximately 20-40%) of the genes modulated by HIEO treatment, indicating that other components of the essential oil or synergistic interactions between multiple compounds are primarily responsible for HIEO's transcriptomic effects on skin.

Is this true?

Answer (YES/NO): NO